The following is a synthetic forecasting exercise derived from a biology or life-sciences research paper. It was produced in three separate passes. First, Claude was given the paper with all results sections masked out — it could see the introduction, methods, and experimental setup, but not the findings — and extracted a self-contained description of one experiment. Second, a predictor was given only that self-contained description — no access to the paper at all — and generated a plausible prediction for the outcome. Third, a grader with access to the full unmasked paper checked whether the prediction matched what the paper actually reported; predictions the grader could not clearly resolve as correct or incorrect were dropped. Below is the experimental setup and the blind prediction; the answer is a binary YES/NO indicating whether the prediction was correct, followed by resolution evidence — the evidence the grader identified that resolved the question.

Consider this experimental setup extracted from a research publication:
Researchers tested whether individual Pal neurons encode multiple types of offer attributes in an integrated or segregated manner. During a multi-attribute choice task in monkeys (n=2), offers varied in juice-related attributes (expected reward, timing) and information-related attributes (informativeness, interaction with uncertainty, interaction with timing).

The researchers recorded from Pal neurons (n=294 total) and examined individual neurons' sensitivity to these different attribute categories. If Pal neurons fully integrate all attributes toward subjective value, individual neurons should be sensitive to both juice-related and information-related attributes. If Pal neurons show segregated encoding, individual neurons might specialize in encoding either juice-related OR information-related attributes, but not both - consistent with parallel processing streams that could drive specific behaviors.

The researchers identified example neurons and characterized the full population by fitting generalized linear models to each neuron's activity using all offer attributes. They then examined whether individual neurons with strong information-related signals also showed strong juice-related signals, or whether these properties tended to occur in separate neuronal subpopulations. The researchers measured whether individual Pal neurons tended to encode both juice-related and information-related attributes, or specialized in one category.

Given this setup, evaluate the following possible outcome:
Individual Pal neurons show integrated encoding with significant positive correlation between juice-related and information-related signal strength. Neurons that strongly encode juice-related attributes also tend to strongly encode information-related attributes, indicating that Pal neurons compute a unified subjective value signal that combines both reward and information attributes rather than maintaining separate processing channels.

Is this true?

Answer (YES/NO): NO